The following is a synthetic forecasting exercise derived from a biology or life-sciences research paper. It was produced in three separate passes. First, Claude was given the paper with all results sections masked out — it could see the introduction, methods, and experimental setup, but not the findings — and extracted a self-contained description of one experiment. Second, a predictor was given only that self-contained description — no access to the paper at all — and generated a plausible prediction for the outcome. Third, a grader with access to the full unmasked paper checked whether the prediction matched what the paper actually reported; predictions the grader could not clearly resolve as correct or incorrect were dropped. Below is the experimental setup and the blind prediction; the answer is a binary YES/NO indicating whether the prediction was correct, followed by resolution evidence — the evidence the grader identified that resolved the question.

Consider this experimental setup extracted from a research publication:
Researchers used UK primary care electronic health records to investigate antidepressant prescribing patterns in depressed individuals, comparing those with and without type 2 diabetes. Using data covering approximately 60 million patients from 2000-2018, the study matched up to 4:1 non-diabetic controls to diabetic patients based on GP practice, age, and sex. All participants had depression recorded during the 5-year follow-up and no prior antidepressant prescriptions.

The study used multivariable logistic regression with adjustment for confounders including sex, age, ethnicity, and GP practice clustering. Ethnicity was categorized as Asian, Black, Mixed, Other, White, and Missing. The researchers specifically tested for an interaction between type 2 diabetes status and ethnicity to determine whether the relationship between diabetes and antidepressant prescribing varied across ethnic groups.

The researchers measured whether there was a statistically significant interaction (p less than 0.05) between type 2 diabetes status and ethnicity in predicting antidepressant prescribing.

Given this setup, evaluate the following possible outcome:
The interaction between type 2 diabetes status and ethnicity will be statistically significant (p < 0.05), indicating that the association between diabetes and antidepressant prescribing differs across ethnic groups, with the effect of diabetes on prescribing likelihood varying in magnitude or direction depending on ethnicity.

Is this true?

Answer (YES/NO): YES